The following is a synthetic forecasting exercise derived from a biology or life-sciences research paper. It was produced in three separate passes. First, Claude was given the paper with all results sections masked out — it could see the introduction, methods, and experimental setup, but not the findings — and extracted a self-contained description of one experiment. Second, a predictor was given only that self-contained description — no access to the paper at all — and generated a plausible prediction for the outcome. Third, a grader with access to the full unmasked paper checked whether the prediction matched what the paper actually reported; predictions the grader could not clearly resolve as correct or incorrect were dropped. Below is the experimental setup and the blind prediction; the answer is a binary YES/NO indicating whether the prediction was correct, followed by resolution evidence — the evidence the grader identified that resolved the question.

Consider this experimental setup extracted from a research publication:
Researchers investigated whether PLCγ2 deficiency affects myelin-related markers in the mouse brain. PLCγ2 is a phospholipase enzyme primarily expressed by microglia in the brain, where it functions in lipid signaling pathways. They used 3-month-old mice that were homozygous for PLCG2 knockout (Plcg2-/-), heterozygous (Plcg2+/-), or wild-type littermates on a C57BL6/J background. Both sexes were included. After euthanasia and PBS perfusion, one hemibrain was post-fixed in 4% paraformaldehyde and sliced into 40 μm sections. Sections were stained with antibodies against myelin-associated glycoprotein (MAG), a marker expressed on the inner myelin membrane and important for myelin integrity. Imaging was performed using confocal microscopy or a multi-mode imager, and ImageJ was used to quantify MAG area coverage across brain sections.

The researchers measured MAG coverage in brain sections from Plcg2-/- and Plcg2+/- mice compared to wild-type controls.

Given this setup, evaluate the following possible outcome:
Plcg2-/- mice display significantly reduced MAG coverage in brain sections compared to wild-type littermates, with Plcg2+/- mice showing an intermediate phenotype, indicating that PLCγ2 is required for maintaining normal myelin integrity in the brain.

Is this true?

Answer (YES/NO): NO